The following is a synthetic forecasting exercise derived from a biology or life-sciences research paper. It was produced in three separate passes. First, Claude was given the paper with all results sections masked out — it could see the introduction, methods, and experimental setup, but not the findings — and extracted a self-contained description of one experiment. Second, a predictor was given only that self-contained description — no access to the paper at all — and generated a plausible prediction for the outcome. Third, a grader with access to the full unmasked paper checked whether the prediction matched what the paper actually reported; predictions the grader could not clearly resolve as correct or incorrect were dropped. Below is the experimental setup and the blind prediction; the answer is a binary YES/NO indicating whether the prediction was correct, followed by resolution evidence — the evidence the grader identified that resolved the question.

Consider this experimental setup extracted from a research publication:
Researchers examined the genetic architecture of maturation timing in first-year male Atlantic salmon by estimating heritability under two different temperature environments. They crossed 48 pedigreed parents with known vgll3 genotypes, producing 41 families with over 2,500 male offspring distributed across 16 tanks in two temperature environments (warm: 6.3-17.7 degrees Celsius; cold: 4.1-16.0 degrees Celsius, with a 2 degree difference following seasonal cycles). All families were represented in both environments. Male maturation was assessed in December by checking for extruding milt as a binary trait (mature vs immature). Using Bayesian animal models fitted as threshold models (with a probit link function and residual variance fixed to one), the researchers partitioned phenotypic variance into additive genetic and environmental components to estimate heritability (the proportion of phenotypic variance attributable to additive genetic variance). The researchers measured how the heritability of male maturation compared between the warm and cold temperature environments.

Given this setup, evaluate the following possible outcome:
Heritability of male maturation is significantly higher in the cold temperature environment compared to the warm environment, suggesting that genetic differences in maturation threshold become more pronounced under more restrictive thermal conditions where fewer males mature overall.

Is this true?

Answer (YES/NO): NO